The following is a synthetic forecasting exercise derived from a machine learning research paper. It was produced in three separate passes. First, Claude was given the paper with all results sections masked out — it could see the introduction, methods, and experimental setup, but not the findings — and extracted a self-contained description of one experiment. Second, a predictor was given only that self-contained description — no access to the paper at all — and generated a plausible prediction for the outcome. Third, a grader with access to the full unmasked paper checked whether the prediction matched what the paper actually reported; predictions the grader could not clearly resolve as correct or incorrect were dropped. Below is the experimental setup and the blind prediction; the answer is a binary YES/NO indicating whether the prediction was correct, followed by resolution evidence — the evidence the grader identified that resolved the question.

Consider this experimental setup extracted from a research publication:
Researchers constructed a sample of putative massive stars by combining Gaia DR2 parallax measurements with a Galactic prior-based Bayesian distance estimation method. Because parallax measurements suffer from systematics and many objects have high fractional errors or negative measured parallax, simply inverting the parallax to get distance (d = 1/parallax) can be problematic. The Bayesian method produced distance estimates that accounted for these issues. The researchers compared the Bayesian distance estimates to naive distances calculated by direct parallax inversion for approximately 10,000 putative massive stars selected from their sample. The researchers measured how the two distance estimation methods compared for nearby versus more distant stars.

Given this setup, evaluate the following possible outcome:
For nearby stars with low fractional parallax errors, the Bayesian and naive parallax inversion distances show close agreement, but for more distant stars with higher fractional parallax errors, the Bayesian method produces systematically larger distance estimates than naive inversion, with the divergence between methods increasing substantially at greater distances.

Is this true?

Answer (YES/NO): NO